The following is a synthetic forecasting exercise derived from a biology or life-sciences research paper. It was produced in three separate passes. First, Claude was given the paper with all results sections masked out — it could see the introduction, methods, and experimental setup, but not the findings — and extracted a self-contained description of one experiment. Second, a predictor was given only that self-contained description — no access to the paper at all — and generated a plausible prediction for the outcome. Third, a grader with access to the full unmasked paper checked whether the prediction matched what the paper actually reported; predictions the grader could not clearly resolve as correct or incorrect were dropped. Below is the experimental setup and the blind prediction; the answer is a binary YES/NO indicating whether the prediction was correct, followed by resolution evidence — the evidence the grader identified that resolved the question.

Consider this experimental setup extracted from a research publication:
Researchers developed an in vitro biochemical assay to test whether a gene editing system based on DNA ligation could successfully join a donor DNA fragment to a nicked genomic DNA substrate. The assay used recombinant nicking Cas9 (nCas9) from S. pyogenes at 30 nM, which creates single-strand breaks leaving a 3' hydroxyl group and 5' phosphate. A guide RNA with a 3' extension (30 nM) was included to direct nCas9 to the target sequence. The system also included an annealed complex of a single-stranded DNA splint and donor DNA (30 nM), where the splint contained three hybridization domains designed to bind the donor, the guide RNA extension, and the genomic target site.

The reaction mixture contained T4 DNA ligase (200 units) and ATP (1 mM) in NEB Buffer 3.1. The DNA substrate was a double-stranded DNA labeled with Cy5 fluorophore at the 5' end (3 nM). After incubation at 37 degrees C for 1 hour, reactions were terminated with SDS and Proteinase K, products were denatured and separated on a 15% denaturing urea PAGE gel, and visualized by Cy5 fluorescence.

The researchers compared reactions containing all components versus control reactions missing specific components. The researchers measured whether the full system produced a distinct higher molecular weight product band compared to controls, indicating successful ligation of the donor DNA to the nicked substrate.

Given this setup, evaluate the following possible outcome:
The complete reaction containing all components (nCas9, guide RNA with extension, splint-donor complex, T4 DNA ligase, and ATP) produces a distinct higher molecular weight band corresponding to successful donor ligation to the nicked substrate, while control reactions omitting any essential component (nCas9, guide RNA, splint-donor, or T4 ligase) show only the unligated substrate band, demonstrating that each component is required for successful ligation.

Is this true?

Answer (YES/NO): YES